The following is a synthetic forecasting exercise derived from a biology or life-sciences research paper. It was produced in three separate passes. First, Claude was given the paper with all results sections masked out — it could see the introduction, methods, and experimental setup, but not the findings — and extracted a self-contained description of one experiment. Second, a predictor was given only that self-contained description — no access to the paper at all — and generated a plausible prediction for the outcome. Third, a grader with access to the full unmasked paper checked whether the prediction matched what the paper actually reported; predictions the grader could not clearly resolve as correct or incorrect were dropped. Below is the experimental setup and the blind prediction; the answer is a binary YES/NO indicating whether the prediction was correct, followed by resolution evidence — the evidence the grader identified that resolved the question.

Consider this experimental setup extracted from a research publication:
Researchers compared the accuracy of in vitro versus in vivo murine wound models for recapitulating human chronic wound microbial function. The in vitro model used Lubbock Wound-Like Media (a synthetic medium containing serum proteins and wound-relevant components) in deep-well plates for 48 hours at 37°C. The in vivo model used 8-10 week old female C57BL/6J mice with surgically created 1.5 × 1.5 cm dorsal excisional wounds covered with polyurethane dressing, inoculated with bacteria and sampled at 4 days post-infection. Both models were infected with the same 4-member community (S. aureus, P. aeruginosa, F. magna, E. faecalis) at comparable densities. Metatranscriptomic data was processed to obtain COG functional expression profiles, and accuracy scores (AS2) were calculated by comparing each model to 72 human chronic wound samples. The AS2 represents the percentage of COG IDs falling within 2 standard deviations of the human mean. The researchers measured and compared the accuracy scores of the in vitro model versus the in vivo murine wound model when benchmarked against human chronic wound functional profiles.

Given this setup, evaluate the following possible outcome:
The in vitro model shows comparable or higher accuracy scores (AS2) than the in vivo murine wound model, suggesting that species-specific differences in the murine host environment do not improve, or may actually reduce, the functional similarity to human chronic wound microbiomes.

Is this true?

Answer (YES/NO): NO